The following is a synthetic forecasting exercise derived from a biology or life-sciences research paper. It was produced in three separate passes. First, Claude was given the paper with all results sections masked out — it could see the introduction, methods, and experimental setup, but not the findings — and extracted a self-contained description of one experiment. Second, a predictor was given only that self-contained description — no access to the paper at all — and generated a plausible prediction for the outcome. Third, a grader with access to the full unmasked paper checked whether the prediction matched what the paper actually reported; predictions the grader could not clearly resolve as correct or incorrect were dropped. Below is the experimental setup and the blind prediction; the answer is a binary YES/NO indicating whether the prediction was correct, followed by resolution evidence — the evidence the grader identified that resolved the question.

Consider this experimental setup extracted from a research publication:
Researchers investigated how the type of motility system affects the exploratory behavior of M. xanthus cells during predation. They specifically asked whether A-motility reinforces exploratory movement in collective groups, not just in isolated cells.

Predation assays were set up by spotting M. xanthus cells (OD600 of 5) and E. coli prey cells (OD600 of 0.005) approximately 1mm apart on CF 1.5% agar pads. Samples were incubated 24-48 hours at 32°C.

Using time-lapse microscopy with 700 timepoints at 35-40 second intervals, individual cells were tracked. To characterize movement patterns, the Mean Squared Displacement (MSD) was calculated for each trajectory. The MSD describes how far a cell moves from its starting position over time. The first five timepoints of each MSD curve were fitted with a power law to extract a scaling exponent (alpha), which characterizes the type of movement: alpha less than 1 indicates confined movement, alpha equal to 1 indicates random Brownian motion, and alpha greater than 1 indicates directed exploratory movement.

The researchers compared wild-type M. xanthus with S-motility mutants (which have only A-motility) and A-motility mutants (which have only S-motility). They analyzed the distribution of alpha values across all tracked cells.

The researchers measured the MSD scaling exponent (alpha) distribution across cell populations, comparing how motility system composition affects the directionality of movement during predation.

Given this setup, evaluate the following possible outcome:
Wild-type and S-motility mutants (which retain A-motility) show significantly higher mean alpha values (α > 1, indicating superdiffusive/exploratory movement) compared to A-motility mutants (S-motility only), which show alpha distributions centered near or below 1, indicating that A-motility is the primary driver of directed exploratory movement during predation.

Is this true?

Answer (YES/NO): YES